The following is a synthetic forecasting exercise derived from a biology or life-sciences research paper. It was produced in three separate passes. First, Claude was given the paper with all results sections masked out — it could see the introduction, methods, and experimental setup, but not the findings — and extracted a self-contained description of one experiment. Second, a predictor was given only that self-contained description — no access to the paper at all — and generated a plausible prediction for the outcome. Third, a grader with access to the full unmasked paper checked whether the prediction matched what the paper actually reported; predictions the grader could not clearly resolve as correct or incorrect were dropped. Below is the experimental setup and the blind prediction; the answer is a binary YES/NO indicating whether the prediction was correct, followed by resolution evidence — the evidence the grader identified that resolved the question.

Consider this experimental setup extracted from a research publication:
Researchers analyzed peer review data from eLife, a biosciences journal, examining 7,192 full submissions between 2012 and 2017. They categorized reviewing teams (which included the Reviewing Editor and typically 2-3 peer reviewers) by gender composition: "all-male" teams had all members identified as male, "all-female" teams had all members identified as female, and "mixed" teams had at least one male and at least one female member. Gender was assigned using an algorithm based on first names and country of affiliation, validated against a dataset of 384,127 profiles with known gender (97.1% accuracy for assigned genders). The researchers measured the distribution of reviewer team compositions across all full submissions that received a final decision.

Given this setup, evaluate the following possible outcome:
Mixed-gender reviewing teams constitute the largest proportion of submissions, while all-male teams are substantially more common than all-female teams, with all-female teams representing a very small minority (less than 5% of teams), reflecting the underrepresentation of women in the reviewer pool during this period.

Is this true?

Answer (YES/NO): YES